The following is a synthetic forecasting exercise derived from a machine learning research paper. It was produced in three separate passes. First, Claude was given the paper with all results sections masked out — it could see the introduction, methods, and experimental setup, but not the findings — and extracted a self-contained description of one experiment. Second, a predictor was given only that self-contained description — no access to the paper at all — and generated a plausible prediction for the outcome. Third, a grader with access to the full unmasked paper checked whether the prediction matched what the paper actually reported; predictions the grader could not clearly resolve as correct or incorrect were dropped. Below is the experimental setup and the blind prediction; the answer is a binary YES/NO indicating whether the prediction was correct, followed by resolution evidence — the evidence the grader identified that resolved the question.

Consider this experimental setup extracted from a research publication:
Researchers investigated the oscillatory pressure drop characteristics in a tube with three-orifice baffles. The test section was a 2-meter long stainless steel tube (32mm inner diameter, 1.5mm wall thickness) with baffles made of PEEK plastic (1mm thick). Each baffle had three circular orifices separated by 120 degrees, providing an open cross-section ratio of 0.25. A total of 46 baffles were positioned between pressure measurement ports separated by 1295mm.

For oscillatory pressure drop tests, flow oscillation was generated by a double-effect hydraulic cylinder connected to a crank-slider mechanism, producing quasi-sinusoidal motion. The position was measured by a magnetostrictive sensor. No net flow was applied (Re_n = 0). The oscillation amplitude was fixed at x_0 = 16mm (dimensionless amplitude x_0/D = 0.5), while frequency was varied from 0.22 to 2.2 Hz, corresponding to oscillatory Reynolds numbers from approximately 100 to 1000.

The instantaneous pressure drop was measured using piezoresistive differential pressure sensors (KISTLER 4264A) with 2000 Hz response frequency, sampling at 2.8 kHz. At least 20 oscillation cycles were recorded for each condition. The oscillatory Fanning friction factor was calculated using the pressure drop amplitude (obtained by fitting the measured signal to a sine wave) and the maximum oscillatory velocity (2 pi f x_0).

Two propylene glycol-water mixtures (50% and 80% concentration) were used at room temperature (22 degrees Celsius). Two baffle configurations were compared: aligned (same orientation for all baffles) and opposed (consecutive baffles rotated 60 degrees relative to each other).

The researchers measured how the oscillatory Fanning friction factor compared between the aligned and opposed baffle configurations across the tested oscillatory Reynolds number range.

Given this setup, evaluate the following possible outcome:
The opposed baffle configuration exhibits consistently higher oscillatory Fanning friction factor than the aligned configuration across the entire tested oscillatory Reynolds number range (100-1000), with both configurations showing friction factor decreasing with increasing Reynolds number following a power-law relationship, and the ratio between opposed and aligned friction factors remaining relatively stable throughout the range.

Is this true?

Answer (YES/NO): NO